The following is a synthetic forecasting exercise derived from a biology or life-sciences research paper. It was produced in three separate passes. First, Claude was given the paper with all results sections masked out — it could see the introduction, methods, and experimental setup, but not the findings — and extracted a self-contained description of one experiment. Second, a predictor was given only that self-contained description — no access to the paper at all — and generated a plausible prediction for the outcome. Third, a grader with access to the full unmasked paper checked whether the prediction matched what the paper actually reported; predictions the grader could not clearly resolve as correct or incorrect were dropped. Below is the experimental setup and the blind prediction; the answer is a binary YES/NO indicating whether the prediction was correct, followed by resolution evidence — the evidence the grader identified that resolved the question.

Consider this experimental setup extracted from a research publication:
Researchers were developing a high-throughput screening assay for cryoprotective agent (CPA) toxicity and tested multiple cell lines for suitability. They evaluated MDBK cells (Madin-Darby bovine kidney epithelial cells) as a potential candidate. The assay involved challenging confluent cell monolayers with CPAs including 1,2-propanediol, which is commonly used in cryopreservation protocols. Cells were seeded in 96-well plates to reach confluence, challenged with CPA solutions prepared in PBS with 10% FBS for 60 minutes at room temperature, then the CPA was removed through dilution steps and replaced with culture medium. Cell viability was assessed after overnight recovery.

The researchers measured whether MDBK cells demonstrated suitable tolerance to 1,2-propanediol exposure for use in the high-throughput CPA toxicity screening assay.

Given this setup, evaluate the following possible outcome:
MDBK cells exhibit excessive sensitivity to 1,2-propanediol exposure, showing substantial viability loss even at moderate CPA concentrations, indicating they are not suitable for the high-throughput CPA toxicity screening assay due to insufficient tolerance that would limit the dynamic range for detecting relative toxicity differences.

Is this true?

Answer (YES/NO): YES